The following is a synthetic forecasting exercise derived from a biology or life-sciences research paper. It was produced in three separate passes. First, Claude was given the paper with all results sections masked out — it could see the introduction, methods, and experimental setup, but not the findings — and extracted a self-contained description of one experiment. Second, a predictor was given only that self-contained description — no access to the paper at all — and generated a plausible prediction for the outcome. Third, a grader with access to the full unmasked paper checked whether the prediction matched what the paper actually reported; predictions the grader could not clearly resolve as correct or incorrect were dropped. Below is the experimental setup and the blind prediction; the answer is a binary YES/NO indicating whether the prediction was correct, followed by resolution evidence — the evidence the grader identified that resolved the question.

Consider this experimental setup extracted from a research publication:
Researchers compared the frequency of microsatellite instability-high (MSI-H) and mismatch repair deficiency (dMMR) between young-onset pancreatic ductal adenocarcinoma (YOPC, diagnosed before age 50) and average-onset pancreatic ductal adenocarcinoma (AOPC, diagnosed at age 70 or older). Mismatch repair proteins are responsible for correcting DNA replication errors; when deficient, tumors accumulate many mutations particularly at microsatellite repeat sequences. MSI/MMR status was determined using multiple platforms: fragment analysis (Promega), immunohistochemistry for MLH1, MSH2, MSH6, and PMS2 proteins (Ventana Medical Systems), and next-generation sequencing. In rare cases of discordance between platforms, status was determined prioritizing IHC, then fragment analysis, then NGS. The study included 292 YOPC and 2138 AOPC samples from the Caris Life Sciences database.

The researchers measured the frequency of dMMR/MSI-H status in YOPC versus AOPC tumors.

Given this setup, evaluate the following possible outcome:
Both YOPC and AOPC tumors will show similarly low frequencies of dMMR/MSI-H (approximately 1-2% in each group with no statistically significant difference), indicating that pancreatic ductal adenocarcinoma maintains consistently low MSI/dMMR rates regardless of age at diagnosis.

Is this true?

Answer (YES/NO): NO